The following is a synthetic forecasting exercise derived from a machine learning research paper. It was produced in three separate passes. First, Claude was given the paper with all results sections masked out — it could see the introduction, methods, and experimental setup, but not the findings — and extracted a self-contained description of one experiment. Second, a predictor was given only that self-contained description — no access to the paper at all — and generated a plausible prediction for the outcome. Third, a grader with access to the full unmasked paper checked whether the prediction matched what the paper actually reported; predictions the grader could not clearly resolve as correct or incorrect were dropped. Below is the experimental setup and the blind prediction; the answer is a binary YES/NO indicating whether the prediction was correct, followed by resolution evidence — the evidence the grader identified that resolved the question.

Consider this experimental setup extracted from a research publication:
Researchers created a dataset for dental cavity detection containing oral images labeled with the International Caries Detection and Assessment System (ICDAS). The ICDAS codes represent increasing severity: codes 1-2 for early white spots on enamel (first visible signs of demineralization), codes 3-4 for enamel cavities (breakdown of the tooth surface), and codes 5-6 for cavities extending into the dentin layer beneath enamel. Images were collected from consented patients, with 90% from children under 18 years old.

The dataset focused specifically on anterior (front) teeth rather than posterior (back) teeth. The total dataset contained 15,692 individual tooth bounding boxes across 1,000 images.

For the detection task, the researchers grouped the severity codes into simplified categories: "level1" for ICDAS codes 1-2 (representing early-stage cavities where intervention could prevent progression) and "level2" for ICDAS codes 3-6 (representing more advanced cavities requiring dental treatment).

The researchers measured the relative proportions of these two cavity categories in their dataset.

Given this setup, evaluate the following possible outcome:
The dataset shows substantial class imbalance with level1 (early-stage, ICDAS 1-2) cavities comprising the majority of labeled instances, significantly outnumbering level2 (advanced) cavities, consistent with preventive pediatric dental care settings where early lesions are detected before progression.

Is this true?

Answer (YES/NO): YES